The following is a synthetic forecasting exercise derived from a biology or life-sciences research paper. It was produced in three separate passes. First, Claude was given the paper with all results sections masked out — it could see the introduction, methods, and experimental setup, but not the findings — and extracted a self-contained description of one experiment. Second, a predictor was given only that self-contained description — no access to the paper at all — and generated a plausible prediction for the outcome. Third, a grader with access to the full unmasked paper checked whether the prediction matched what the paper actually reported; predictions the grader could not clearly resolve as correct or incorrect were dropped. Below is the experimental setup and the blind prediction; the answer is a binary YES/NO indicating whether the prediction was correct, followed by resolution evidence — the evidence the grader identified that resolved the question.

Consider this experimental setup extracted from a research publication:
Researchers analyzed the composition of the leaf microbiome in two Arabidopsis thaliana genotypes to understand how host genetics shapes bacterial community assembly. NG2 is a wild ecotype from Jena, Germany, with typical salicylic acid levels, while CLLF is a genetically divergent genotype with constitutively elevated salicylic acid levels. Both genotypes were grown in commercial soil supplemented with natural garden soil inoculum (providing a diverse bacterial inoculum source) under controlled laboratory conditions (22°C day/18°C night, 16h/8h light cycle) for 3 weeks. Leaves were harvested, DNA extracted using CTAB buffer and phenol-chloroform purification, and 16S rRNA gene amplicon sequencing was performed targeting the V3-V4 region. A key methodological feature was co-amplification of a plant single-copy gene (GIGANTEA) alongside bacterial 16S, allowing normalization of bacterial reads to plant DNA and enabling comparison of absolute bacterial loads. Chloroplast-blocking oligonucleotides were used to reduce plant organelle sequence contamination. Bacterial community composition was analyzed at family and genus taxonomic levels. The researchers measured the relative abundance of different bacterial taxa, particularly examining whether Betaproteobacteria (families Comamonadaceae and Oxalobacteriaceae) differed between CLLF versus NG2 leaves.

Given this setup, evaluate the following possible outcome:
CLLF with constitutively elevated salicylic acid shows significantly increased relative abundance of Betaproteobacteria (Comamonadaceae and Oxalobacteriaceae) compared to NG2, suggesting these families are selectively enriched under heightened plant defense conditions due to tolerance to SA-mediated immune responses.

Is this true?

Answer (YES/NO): NO